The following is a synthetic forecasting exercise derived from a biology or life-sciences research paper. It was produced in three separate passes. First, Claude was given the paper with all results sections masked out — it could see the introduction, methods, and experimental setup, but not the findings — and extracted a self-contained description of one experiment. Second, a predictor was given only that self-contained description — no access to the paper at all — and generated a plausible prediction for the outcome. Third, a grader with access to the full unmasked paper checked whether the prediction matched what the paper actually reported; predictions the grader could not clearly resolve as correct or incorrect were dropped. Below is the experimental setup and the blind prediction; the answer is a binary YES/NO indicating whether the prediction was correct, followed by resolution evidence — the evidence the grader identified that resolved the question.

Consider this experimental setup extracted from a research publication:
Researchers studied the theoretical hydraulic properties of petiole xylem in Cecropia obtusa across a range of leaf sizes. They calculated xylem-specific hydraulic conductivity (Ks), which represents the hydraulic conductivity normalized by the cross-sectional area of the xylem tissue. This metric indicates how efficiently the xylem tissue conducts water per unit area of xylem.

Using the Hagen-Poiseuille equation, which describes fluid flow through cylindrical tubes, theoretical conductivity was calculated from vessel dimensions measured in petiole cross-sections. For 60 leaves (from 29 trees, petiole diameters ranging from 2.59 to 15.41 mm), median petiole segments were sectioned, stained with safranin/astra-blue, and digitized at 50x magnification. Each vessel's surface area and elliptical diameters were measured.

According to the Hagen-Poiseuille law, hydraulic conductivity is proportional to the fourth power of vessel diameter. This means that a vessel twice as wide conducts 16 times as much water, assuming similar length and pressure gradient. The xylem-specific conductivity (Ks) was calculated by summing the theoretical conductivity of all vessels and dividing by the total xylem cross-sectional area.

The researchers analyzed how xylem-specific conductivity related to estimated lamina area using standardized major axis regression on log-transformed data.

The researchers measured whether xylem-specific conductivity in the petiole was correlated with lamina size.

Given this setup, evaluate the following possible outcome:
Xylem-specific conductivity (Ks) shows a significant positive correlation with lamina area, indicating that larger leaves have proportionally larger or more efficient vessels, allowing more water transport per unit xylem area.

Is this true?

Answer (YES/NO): YES